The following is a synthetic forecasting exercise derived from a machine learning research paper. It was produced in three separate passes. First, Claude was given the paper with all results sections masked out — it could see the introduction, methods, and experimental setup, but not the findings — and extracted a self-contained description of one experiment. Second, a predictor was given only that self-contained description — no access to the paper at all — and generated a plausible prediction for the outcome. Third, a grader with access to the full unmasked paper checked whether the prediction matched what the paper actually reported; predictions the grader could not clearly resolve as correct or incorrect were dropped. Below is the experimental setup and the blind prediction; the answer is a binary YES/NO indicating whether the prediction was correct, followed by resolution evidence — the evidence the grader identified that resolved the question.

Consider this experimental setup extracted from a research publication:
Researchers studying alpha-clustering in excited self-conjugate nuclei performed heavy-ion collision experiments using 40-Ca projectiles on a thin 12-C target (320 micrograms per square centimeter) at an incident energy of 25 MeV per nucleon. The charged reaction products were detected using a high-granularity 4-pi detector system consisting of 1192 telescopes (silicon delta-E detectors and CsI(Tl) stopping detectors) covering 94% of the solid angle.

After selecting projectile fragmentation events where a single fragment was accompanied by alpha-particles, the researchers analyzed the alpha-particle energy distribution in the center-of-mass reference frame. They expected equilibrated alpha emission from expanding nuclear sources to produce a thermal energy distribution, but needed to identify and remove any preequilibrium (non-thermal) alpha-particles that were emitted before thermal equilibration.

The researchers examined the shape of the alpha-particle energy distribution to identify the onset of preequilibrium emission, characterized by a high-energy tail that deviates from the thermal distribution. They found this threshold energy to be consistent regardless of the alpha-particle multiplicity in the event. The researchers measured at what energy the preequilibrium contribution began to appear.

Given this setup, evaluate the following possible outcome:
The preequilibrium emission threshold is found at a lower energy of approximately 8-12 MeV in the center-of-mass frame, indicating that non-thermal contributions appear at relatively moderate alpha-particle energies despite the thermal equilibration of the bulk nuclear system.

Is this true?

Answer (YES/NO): NO